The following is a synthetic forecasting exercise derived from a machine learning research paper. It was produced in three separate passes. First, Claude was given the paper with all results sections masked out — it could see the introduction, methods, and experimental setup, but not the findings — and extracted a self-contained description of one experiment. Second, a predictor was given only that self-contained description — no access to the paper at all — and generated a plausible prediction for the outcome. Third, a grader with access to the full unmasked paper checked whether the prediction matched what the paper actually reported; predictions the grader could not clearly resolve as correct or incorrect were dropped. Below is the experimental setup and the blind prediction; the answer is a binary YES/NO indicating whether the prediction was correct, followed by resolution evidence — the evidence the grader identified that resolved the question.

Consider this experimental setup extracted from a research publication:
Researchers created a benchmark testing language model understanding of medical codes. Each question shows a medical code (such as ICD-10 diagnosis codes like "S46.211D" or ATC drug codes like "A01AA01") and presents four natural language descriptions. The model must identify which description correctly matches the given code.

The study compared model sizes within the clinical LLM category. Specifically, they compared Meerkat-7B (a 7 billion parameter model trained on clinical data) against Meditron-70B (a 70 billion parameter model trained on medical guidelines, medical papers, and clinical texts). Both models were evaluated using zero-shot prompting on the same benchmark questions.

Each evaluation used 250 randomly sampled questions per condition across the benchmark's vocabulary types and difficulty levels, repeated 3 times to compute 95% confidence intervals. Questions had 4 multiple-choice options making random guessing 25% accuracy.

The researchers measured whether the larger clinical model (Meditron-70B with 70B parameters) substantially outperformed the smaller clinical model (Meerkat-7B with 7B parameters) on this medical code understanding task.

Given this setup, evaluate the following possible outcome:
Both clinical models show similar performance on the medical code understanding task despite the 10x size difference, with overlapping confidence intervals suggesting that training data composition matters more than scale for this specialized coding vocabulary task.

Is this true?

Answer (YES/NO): YES